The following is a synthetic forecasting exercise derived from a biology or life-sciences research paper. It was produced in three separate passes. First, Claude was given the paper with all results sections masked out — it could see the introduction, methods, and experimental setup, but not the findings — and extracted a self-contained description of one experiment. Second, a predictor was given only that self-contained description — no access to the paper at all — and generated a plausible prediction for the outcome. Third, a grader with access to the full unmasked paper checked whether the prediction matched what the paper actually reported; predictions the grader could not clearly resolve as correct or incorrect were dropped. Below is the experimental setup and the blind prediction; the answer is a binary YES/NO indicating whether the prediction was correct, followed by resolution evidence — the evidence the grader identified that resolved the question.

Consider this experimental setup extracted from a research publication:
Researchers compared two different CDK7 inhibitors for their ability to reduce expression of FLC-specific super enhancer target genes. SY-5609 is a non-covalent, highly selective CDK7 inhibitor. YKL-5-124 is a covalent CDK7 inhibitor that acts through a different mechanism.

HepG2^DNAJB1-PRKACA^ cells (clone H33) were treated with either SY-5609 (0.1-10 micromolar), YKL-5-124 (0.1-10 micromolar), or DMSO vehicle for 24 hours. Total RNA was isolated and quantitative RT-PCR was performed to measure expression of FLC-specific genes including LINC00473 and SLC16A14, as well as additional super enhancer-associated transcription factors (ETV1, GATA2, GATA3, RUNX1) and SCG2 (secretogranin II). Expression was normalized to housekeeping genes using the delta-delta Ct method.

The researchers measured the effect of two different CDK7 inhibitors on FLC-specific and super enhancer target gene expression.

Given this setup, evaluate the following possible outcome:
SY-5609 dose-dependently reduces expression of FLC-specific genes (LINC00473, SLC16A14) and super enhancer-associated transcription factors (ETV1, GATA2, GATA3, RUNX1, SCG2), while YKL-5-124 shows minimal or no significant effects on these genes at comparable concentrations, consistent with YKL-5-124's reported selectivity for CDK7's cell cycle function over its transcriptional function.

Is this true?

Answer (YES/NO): NO